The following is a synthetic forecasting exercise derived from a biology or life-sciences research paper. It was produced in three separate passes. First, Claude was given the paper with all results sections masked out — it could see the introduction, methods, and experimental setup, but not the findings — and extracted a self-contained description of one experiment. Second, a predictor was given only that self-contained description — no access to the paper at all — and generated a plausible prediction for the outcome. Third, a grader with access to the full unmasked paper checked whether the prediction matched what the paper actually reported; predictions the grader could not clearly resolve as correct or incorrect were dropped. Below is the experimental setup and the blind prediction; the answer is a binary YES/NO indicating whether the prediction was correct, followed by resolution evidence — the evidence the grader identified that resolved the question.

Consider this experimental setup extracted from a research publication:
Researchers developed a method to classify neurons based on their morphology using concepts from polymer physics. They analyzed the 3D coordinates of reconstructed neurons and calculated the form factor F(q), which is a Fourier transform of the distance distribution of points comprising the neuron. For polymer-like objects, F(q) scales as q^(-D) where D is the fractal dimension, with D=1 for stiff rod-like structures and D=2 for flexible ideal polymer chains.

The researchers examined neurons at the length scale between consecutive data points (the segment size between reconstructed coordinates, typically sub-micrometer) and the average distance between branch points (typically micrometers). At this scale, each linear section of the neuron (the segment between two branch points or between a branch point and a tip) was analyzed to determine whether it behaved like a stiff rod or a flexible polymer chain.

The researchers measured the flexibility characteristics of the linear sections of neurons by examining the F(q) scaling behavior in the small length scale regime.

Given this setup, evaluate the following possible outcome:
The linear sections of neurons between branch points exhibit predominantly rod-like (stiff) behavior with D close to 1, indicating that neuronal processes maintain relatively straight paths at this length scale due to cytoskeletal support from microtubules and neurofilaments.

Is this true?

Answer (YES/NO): YES